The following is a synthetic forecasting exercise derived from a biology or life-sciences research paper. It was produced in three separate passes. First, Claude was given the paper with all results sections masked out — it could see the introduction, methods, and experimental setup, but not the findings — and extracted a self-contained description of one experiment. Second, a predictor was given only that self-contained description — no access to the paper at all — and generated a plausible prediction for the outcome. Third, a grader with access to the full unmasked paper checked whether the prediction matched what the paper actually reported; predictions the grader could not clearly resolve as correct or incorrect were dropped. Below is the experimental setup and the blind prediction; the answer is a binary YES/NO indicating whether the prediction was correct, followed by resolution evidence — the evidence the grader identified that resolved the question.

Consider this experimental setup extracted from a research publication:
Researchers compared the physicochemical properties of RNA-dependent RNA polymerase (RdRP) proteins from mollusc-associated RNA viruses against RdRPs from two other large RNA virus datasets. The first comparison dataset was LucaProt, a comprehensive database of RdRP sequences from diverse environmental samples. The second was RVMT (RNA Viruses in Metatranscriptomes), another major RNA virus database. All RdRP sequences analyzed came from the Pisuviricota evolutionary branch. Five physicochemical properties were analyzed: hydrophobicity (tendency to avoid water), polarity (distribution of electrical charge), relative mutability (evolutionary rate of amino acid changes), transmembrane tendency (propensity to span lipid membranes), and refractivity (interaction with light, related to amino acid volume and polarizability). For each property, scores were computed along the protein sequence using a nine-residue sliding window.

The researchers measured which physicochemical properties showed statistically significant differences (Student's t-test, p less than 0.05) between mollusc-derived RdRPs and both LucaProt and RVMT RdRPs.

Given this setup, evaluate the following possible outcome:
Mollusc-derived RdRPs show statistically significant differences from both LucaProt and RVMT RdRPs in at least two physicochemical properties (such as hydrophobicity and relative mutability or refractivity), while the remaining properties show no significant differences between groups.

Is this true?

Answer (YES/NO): NO